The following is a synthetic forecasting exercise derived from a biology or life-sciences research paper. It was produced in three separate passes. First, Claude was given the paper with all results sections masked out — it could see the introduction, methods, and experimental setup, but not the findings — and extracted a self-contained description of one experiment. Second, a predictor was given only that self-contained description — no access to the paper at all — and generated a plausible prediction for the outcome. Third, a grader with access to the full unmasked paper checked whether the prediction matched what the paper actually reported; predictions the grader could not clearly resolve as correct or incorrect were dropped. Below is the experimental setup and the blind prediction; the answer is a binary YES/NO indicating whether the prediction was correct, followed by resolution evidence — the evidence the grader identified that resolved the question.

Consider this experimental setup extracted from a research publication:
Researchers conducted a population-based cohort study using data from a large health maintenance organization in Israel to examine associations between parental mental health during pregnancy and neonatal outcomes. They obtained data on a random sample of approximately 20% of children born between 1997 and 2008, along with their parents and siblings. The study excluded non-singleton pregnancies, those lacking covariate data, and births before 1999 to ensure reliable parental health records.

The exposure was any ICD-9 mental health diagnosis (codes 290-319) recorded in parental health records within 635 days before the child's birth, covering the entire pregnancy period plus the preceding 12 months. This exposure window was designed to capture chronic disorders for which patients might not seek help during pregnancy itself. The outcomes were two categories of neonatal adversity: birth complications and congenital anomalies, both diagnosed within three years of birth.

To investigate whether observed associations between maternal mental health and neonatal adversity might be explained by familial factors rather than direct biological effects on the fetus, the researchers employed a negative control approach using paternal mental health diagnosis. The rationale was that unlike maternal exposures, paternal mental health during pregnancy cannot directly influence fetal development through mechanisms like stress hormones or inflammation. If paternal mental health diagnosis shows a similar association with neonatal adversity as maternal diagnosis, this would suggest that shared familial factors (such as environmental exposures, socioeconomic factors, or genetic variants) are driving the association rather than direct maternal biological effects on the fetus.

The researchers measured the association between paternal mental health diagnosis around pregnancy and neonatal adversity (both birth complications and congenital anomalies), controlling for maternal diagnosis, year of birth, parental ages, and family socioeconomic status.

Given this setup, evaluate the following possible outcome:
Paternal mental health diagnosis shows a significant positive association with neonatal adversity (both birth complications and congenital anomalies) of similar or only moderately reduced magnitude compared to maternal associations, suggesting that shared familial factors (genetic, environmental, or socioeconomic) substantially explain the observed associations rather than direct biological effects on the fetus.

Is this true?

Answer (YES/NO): YES